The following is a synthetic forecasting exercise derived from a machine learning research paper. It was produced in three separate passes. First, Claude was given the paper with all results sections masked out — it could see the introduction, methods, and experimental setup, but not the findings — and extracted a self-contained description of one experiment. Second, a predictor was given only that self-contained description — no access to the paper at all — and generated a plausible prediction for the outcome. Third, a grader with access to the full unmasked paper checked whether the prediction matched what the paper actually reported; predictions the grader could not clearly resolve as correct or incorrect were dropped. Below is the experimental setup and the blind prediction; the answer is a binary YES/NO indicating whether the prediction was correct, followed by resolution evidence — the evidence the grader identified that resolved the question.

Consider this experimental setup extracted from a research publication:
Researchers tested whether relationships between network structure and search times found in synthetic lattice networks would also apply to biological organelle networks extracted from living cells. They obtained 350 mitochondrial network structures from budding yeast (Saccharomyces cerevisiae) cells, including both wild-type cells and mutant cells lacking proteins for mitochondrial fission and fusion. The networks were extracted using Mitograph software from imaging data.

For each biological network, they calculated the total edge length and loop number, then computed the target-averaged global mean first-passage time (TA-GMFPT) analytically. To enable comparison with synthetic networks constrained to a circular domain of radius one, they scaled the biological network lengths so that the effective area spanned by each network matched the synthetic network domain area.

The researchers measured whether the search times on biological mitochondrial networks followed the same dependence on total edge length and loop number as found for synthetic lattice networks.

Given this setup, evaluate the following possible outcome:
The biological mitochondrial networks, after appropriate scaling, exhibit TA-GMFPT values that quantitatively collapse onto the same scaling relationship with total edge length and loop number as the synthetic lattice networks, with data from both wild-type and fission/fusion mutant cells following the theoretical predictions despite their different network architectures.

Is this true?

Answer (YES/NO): YES